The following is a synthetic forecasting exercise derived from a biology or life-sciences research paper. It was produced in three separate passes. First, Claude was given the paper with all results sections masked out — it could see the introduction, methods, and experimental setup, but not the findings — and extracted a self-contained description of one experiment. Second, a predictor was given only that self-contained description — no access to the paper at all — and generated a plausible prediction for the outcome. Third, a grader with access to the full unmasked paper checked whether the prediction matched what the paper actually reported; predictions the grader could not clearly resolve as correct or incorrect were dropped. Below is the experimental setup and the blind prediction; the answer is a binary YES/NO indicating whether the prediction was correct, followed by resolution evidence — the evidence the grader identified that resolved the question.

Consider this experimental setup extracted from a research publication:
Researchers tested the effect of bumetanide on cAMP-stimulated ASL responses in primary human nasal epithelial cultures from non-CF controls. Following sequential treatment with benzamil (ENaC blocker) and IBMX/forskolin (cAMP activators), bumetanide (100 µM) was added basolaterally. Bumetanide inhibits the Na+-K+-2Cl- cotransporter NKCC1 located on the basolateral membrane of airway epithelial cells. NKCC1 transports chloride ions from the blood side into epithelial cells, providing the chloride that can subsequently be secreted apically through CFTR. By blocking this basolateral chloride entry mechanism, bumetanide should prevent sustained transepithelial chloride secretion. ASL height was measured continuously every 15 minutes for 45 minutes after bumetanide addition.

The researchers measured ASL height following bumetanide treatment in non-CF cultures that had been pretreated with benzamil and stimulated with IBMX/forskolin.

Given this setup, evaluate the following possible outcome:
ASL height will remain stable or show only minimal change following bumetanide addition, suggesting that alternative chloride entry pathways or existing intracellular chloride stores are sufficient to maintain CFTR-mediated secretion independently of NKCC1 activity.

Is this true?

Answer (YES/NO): NO